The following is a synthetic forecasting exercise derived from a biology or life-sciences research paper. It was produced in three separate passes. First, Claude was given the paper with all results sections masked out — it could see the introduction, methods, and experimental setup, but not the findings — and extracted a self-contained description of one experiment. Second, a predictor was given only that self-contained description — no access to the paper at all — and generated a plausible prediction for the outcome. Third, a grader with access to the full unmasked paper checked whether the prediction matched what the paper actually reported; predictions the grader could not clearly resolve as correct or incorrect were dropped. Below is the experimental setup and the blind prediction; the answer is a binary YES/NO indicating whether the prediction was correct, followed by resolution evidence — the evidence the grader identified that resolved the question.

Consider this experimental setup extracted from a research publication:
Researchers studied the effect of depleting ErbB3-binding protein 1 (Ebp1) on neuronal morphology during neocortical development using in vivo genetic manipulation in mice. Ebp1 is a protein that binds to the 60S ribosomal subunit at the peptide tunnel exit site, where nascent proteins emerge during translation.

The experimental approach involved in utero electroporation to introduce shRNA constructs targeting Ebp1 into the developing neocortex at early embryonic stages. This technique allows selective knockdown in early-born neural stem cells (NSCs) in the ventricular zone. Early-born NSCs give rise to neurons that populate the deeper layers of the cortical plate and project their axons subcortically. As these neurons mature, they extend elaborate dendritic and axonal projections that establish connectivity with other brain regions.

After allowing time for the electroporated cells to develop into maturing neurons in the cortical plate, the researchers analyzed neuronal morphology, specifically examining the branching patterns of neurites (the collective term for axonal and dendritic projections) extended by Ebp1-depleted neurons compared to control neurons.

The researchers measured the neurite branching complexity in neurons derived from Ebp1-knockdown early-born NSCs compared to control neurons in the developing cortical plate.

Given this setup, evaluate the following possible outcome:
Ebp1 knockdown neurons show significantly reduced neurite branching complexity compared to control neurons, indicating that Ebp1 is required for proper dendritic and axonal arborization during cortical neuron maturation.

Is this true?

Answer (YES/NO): NO